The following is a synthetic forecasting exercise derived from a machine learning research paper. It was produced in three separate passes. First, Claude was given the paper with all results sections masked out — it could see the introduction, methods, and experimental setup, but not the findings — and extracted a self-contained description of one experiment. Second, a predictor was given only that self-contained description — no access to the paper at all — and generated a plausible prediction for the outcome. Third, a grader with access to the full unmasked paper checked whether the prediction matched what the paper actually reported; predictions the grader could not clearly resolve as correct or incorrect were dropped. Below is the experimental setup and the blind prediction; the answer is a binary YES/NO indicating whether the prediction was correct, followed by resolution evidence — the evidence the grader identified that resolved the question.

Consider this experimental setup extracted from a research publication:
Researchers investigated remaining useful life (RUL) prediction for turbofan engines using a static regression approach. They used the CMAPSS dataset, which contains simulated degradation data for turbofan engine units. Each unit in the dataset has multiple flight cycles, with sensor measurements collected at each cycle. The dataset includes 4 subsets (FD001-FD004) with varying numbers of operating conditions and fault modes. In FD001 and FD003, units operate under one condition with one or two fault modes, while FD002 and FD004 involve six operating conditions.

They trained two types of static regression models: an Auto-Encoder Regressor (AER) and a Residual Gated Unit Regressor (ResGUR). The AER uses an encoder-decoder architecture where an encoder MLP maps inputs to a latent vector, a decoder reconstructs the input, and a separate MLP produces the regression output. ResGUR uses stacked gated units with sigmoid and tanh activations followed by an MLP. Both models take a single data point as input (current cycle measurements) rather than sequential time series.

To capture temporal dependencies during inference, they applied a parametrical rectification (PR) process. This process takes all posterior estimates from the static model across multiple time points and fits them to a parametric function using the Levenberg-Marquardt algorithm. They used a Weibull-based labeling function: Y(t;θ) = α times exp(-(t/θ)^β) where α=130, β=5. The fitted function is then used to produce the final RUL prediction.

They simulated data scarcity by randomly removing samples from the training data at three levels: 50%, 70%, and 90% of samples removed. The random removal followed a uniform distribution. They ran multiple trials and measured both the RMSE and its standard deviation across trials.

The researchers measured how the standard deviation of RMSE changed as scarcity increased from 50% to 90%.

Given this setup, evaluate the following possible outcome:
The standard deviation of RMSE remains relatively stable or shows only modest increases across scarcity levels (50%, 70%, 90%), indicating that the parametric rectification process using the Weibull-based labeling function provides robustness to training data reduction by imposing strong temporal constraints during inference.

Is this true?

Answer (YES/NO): NO